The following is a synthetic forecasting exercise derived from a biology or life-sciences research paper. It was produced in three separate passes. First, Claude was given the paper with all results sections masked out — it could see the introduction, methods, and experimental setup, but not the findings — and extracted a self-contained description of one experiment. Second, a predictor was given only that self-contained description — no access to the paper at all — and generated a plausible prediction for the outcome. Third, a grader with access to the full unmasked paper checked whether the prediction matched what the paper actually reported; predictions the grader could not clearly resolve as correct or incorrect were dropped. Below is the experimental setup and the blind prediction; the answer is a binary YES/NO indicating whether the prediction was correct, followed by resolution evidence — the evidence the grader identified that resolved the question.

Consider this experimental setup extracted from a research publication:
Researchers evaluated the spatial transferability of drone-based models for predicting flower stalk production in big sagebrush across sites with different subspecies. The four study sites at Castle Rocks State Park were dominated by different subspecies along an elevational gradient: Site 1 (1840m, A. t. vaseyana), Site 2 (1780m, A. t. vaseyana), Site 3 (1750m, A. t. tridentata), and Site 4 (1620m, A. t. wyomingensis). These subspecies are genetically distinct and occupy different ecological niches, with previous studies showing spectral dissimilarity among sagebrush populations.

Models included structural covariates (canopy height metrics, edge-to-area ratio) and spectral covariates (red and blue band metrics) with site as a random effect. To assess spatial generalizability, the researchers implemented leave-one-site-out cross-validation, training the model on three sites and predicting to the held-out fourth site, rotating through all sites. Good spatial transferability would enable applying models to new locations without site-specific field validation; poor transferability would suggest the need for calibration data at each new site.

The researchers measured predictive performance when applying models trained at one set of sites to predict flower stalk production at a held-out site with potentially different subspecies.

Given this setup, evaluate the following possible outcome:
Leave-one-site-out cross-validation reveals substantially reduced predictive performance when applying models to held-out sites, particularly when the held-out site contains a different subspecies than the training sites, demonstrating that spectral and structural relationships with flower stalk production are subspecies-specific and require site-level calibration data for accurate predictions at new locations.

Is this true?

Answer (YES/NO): NO